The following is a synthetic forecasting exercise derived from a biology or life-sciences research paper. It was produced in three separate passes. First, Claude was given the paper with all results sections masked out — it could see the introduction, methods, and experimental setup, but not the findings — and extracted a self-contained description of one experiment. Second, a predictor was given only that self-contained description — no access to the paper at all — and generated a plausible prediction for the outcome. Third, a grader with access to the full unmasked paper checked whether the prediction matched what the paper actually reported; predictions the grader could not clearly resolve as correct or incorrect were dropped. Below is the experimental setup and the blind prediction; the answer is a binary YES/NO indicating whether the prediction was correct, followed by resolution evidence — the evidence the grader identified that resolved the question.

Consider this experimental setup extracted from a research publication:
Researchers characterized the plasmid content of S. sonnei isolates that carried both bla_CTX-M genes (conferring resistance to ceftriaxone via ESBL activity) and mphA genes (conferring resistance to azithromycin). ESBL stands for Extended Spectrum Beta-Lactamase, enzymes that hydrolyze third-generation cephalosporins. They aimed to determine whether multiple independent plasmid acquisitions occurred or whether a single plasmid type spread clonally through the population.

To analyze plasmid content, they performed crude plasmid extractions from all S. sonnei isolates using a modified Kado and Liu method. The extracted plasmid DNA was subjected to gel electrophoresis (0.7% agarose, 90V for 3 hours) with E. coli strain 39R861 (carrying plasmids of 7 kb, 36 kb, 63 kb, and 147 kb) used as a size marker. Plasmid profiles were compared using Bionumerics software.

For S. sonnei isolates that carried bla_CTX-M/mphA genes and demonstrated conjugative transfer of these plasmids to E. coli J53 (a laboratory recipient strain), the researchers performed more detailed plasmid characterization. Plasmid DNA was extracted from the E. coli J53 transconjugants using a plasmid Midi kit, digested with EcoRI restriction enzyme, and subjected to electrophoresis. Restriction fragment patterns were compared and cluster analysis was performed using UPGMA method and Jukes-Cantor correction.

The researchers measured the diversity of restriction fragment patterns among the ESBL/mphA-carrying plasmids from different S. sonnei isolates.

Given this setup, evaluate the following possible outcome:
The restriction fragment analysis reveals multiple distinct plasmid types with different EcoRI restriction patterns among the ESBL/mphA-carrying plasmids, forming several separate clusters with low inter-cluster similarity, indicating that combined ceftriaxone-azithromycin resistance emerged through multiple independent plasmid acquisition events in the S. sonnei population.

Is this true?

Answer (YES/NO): YES